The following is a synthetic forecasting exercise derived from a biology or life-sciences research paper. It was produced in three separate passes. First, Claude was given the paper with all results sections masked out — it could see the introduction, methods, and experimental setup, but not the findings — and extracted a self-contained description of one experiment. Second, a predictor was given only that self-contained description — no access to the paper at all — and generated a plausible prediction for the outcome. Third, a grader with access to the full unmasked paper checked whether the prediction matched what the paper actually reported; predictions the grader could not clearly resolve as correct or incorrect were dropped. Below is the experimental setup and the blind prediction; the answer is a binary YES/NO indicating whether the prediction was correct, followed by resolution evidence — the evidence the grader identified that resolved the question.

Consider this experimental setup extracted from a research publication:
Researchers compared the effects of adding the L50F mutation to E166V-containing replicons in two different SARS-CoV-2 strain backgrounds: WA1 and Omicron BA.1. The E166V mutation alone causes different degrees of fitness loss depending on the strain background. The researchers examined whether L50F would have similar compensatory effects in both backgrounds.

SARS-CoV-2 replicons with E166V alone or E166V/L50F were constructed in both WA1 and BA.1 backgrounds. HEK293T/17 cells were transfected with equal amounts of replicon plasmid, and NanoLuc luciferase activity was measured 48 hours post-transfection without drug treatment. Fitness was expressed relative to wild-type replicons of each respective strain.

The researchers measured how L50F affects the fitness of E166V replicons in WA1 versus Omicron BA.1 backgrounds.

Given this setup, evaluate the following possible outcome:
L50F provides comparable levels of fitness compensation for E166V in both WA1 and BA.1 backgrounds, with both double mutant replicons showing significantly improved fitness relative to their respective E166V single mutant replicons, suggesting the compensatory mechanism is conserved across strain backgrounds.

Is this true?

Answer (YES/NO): NO